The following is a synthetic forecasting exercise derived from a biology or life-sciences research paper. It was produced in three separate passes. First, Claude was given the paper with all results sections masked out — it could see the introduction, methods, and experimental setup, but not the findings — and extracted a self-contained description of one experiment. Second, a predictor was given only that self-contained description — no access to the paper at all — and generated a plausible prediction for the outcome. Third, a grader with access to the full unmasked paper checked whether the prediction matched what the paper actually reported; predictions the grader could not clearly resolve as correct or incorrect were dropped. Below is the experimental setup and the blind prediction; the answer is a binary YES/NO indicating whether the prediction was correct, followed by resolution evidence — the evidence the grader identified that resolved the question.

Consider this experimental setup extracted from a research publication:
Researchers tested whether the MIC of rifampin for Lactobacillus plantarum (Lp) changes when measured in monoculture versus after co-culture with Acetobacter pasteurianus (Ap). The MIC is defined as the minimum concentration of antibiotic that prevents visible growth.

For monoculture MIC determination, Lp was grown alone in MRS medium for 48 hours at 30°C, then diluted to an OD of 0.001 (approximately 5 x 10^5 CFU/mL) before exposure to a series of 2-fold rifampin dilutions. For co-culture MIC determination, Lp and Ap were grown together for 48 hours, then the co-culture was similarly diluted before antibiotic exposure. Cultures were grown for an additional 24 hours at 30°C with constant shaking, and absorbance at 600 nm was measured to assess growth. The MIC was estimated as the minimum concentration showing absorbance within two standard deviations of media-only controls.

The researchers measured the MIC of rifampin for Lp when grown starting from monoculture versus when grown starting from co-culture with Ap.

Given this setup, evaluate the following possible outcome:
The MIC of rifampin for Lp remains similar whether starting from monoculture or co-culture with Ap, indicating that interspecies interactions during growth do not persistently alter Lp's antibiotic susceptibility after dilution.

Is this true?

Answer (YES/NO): YES